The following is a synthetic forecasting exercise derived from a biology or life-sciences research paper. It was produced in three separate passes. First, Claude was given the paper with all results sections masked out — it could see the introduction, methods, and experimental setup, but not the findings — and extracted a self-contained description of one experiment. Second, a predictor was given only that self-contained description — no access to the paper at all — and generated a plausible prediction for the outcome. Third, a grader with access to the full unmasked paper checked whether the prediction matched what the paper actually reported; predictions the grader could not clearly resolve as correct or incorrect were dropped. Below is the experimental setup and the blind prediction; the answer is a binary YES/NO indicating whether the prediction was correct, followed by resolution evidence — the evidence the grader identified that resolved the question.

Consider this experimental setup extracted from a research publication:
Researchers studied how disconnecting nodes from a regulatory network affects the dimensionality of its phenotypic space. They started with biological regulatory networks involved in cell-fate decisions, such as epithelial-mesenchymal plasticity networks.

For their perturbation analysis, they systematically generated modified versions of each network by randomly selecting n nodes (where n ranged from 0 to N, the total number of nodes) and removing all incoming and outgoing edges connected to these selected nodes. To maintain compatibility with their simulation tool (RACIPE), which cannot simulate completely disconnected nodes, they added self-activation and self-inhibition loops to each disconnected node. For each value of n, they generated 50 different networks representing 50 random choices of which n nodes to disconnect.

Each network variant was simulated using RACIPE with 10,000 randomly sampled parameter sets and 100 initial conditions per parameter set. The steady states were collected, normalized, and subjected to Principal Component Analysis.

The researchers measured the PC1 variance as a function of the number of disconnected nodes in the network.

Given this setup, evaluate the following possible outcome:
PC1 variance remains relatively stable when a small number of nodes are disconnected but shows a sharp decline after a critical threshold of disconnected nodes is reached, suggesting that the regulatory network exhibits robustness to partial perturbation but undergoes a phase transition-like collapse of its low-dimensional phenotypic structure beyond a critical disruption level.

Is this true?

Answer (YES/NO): YES